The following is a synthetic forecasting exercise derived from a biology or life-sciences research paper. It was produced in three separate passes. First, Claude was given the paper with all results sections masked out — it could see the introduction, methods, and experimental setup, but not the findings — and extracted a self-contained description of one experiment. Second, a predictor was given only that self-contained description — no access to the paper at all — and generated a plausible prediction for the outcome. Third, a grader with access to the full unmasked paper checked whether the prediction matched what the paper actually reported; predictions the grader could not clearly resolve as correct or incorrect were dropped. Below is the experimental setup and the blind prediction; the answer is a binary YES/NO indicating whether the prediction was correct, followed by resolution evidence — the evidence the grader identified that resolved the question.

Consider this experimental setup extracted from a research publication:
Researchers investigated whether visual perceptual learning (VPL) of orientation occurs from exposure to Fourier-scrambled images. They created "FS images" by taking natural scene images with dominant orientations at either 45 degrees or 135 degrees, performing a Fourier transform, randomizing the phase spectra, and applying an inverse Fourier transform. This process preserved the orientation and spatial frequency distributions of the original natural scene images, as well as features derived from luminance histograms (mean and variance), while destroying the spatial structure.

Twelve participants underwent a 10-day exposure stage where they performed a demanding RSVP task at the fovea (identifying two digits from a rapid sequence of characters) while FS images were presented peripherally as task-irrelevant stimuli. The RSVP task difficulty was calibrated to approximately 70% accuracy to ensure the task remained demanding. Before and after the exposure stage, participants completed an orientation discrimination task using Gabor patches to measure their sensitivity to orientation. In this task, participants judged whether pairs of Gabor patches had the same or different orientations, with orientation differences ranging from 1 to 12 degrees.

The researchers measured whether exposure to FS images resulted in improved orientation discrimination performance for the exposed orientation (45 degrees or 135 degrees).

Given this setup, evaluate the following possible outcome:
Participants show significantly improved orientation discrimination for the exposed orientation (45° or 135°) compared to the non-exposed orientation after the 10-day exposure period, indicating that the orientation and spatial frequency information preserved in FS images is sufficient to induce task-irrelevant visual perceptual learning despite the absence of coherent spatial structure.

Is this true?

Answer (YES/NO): NO